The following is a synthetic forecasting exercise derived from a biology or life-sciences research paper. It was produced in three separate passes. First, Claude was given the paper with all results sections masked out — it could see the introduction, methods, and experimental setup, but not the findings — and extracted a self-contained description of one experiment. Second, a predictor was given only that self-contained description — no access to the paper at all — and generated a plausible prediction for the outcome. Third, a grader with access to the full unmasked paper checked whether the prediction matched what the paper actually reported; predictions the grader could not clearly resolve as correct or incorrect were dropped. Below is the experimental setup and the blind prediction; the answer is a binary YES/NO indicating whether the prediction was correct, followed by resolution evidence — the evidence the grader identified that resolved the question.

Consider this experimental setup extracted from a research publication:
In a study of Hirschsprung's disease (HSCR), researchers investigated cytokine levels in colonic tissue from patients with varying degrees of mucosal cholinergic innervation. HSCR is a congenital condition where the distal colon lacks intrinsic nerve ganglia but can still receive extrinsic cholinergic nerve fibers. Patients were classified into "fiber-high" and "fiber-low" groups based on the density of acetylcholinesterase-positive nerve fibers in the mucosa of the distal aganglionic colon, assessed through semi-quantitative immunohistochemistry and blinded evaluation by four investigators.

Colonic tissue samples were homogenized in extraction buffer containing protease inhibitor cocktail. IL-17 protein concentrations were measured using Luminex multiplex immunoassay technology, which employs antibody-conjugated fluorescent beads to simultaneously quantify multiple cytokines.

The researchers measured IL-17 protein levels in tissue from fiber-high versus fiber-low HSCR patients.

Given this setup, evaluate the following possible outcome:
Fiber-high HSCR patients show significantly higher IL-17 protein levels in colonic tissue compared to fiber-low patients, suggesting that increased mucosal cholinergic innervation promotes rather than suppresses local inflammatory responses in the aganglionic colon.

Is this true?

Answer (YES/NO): NO